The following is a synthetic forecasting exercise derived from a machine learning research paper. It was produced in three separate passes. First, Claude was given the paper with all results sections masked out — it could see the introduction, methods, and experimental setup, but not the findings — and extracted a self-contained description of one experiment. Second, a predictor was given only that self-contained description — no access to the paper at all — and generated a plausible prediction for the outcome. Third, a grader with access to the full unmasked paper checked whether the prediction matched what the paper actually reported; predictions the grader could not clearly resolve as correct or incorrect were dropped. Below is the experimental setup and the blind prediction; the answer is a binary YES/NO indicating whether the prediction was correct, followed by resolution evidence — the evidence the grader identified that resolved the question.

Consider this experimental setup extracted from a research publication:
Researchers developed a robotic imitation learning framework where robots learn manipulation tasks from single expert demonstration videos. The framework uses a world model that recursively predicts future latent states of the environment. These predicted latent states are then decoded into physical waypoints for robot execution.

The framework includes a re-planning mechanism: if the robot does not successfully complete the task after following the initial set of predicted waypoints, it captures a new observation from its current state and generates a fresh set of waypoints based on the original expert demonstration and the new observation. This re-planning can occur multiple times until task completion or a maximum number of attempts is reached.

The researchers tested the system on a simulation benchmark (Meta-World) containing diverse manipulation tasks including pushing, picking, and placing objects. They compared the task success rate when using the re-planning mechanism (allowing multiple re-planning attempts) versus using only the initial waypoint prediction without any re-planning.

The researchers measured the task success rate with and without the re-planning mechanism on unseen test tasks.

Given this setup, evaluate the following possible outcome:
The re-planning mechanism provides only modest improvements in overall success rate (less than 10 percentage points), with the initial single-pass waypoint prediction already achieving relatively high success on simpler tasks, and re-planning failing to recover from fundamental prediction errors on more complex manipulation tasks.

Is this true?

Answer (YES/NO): NO